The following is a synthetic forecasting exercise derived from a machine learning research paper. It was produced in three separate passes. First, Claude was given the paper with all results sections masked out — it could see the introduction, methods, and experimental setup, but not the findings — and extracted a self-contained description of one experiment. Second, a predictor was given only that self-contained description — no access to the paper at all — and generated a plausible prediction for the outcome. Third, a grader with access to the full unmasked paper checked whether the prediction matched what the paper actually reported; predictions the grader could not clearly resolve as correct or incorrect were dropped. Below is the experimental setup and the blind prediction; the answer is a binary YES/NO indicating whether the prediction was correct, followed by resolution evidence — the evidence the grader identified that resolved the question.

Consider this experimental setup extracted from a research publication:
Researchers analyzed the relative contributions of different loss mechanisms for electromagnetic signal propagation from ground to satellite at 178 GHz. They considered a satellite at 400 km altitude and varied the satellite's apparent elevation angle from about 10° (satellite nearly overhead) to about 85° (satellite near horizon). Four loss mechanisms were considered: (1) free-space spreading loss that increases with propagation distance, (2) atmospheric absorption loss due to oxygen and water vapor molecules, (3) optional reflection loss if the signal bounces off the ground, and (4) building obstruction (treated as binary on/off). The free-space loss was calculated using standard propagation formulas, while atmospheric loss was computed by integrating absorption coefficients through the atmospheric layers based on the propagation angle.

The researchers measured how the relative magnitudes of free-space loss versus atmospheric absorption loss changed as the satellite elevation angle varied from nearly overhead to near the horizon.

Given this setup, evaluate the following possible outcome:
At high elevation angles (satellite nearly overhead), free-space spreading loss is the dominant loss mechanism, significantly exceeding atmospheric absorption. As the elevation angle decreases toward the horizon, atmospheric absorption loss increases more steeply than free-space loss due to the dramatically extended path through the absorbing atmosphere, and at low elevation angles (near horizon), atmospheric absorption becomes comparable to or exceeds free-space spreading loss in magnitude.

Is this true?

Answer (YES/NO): YES